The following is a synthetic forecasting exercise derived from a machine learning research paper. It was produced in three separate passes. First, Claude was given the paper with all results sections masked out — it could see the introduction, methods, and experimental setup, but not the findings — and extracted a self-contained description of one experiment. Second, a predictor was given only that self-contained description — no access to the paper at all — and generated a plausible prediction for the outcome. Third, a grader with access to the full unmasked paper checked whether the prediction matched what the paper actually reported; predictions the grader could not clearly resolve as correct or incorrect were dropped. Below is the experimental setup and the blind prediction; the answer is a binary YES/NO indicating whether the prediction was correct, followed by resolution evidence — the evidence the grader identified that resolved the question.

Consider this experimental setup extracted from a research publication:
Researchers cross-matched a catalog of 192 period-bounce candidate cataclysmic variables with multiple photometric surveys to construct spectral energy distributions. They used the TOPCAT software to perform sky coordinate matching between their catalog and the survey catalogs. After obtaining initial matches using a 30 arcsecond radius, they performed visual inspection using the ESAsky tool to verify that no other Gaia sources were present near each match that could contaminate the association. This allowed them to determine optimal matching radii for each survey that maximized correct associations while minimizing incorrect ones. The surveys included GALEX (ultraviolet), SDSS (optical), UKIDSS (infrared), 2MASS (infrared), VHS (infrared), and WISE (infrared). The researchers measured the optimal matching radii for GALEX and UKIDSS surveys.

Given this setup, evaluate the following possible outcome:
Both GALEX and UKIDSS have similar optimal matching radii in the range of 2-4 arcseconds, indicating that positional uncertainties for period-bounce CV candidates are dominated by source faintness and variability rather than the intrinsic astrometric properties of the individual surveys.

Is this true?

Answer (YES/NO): NO